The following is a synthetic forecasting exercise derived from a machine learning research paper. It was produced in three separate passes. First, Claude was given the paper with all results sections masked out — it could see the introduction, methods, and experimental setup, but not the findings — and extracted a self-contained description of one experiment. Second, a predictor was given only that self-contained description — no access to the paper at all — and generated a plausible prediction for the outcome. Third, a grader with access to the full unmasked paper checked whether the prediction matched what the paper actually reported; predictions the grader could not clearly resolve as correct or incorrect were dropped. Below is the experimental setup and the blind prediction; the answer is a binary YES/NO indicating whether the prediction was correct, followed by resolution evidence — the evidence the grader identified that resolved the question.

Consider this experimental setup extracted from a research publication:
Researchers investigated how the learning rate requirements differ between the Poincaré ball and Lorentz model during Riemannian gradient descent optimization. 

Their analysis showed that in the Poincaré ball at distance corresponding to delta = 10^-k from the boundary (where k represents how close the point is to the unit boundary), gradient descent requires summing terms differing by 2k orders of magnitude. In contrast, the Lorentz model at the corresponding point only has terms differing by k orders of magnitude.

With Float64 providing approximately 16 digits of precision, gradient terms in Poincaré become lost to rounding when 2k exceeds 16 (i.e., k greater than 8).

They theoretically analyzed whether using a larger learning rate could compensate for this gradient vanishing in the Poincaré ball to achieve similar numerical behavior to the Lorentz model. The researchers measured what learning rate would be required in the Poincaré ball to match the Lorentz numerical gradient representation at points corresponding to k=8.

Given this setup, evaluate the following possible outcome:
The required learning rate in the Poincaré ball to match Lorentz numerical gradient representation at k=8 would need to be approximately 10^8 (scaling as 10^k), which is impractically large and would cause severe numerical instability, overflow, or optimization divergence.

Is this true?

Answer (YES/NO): YES